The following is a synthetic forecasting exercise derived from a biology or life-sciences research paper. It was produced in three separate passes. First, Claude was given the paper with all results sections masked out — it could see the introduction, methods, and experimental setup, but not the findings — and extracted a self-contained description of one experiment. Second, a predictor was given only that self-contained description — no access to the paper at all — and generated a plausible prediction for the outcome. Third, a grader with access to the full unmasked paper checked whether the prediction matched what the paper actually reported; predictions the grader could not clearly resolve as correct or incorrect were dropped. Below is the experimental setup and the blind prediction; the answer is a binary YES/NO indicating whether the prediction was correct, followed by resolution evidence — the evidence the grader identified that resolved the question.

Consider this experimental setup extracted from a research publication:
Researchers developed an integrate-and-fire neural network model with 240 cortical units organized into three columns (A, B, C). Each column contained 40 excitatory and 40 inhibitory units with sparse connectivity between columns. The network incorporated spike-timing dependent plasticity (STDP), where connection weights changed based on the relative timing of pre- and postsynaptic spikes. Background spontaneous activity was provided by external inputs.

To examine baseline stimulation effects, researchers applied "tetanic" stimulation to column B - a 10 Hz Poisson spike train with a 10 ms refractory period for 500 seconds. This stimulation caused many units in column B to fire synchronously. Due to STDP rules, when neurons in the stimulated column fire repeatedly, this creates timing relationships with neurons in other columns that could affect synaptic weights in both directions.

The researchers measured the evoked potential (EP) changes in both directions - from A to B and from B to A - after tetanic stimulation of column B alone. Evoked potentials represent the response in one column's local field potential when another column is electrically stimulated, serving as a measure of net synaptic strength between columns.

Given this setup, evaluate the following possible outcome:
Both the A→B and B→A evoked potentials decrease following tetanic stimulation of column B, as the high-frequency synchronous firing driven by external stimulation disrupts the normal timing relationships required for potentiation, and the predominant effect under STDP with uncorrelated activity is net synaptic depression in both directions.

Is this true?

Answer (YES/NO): NO